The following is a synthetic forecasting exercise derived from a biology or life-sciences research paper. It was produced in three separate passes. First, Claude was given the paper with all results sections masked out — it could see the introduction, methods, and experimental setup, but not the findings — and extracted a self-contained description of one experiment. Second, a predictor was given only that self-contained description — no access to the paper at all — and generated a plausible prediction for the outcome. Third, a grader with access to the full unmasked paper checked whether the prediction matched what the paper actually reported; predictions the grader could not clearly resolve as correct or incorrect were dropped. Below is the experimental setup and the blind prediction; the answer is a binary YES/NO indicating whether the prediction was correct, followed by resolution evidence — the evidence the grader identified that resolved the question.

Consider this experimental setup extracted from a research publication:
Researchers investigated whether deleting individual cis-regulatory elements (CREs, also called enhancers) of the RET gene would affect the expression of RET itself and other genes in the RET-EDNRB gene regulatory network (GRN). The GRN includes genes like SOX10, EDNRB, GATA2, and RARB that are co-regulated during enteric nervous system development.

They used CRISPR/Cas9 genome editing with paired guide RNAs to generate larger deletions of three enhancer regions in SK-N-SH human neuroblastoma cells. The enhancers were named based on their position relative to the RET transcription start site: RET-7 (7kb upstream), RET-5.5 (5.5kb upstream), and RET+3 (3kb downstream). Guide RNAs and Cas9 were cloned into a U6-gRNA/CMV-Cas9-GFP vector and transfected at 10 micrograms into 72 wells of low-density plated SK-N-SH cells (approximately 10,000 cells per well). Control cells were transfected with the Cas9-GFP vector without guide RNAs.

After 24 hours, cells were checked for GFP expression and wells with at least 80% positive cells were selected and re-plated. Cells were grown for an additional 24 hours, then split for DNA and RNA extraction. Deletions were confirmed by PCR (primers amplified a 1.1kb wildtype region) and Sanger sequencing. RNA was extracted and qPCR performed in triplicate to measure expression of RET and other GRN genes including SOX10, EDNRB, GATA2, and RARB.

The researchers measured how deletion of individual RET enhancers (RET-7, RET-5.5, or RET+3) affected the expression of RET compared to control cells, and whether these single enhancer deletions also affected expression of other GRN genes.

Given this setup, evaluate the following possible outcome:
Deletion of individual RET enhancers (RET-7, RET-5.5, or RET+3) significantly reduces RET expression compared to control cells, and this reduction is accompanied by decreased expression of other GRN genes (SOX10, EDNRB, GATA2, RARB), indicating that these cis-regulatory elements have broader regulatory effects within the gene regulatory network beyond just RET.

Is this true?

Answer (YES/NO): NO